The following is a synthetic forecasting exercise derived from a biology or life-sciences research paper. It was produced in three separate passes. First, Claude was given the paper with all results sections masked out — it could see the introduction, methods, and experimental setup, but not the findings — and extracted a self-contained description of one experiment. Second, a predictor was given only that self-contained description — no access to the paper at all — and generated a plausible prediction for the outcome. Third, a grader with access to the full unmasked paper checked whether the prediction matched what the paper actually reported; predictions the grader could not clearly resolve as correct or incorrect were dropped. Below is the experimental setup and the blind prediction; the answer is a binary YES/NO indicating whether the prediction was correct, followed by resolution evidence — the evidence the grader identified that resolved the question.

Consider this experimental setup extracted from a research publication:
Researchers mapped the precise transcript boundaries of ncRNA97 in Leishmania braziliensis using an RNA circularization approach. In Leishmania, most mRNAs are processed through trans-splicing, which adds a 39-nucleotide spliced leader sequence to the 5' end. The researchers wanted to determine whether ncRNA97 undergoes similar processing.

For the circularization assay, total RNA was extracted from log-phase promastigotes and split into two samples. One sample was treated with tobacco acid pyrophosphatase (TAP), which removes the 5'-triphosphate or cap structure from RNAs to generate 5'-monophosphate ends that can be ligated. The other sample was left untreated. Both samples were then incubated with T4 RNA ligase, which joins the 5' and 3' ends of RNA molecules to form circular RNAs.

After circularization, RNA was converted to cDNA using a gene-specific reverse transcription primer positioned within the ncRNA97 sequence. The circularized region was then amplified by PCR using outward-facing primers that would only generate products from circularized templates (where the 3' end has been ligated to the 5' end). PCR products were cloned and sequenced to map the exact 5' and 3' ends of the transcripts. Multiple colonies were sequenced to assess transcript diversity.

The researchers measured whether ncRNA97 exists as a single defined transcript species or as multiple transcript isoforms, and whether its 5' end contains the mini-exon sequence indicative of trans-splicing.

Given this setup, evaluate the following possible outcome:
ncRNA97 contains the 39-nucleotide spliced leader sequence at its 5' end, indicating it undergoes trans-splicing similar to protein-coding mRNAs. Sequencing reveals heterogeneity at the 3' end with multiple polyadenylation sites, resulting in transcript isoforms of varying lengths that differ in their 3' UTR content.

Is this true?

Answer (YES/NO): NO